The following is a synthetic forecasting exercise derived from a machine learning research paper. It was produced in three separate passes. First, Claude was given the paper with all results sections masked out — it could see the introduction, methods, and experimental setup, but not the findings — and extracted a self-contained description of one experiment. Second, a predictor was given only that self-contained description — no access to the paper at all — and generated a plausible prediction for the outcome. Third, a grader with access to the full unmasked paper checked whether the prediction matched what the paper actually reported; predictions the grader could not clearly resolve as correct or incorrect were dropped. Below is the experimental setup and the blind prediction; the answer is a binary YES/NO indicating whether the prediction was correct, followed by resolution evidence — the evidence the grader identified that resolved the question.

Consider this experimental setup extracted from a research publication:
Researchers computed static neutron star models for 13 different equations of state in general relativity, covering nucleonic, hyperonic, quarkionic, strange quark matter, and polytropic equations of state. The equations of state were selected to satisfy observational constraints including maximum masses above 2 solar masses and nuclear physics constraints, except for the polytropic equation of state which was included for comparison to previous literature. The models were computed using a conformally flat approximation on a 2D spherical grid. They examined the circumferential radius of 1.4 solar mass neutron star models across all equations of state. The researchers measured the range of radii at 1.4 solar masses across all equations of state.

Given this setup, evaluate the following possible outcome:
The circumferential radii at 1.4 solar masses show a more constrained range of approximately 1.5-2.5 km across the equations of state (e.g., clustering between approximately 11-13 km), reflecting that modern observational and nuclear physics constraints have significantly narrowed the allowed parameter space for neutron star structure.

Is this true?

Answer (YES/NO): NO